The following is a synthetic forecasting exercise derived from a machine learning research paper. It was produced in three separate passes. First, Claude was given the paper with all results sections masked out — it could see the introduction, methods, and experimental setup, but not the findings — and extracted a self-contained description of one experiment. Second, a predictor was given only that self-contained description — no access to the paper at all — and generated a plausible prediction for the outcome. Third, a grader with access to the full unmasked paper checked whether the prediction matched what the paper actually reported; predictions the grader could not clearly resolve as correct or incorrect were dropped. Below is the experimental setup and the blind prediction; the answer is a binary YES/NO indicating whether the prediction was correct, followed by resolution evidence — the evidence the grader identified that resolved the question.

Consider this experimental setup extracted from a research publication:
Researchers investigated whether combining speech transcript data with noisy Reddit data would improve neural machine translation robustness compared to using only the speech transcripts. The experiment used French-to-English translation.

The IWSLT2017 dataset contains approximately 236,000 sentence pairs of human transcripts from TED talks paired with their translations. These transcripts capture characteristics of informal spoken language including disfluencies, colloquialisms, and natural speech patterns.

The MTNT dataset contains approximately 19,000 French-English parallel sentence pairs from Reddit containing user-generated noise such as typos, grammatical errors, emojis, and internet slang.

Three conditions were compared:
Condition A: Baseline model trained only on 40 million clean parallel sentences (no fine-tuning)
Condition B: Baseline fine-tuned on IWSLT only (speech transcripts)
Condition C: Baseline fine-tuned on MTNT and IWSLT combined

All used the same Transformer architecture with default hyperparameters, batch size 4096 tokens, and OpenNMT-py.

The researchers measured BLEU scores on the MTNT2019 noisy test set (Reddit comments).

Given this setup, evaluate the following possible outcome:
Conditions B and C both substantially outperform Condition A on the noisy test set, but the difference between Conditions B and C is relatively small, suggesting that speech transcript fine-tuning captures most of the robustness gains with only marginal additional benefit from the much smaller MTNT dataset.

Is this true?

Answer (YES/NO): NO